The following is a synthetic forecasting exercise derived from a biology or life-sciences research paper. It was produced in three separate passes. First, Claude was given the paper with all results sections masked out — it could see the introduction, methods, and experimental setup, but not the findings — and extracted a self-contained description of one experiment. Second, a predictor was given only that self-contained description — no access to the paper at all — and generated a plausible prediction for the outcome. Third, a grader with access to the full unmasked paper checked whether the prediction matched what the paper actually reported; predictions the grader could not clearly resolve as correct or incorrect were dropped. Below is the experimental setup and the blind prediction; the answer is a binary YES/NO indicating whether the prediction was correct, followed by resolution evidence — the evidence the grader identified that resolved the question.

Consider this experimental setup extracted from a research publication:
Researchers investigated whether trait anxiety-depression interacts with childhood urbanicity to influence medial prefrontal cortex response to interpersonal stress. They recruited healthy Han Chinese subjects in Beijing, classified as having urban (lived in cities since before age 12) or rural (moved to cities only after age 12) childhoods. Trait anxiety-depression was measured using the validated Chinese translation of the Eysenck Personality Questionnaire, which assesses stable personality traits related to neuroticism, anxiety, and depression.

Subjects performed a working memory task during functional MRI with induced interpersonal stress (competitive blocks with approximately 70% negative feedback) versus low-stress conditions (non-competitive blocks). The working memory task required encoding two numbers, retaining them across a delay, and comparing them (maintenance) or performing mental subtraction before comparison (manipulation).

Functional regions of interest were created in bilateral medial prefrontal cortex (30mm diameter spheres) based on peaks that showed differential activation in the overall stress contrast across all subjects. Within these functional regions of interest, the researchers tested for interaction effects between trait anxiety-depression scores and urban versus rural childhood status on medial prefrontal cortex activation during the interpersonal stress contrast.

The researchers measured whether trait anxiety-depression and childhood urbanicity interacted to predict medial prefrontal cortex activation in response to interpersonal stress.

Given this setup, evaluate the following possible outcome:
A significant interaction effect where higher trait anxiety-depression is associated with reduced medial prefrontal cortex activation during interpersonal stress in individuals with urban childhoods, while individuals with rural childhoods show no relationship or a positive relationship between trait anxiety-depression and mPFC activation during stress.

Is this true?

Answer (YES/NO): YES